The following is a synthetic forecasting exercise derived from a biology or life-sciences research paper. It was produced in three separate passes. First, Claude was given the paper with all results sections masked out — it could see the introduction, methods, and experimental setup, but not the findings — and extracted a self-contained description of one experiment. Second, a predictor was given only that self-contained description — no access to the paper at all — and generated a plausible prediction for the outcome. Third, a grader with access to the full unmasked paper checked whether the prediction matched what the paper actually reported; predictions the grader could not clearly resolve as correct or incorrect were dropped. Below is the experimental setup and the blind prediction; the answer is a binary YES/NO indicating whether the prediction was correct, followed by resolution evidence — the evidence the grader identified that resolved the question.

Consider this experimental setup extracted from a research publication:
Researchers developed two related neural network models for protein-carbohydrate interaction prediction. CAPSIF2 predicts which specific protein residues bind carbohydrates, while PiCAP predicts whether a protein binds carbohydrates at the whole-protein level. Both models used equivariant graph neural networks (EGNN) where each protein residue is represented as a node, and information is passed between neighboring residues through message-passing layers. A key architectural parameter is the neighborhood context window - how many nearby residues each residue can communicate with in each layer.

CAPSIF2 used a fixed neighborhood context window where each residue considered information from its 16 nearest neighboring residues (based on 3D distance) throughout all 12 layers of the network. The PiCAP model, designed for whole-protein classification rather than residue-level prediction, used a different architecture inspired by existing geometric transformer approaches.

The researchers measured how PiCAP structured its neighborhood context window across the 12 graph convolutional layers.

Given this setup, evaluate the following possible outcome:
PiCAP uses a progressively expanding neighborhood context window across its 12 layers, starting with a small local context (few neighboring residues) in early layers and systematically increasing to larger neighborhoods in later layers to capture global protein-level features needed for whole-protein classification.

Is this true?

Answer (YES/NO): YES